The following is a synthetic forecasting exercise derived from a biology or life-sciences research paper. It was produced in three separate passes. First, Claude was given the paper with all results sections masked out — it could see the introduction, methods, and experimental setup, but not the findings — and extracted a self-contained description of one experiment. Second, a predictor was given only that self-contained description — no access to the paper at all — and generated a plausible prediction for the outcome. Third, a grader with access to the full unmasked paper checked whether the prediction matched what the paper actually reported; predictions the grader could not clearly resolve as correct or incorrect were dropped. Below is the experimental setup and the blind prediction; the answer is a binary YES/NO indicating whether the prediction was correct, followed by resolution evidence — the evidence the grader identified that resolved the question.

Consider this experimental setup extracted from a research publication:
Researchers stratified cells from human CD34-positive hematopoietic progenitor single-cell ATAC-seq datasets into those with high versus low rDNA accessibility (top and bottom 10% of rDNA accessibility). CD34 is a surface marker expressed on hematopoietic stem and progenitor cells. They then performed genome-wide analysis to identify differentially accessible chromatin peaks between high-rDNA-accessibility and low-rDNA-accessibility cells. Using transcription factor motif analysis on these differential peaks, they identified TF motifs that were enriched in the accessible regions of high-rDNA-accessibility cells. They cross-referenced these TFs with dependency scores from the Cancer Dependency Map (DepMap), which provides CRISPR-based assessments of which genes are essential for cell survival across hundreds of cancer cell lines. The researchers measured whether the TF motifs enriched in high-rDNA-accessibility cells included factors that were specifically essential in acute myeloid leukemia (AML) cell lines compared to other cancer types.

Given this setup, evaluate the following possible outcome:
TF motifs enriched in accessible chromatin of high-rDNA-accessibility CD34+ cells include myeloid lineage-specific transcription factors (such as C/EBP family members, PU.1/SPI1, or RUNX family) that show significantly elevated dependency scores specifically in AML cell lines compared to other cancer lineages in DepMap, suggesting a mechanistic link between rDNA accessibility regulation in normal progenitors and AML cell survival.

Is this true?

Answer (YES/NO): NO